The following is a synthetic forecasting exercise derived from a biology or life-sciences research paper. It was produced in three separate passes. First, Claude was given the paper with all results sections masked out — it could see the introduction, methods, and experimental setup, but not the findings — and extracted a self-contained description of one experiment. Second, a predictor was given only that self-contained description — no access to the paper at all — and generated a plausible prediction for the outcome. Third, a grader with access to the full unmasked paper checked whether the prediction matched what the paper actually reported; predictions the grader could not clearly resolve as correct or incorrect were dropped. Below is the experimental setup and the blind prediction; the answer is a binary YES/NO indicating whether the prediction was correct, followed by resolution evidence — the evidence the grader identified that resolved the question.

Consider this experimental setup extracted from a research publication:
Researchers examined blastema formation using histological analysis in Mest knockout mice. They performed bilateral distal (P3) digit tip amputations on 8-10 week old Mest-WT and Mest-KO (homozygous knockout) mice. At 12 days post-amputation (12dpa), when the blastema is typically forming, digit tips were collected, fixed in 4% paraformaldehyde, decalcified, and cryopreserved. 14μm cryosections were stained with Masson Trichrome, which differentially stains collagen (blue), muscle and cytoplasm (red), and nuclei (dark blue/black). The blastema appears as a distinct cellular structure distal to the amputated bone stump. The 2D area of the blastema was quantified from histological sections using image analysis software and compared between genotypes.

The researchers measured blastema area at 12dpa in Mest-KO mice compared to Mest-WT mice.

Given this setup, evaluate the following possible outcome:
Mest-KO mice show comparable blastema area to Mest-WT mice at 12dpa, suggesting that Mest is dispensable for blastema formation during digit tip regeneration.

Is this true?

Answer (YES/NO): YES